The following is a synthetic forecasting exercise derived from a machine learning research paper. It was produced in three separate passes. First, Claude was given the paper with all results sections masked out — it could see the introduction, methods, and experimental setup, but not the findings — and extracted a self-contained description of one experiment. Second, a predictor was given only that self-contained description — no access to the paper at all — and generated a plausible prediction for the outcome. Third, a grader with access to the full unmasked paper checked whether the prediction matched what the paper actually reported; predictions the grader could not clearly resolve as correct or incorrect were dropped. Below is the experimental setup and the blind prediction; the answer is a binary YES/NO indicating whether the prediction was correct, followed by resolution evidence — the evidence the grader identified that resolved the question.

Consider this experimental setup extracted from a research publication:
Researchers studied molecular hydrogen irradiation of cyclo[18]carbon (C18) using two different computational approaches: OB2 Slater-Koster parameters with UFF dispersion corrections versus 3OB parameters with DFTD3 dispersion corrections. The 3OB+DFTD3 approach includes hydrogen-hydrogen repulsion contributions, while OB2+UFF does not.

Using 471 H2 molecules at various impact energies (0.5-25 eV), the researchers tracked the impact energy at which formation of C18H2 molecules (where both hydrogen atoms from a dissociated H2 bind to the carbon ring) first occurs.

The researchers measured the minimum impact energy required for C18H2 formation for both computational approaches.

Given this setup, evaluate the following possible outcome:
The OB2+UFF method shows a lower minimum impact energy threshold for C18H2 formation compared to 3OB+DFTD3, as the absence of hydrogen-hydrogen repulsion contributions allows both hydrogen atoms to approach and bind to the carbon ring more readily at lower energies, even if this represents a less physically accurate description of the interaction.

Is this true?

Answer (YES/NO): NO